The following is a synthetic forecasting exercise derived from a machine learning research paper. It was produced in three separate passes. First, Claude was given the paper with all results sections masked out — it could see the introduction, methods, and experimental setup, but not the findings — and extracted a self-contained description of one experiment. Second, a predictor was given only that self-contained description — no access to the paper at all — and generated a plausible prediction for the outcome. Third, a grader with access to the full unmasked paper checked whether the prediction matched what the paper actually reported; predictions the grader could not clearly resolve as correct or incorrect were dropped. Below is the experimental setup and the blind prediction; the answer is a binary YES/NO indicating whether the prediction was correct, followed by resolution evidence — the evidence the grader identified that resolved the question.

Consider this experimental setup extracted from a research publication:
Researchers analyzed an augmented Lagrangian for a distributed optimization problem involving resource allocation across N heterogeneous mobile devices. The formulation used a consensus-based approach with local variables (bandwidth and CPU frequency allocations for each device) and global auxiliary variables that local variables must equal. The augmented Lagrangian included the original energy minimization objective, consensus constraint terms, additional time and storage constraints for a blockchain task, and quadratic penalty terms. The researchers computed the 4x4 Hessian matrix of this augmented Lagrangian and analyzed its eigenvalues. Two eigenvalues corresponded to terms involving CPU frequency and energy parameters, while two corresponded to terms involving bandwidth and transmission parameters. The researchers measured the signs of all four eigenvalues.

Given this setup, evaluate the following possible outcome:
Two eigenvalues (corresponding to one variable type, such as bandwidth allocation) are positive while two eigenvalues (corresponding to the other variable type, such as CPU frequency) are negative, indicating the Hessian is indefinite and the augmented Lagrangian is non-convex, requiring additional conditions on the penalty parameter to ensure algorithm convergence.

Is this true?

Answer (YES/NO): NO